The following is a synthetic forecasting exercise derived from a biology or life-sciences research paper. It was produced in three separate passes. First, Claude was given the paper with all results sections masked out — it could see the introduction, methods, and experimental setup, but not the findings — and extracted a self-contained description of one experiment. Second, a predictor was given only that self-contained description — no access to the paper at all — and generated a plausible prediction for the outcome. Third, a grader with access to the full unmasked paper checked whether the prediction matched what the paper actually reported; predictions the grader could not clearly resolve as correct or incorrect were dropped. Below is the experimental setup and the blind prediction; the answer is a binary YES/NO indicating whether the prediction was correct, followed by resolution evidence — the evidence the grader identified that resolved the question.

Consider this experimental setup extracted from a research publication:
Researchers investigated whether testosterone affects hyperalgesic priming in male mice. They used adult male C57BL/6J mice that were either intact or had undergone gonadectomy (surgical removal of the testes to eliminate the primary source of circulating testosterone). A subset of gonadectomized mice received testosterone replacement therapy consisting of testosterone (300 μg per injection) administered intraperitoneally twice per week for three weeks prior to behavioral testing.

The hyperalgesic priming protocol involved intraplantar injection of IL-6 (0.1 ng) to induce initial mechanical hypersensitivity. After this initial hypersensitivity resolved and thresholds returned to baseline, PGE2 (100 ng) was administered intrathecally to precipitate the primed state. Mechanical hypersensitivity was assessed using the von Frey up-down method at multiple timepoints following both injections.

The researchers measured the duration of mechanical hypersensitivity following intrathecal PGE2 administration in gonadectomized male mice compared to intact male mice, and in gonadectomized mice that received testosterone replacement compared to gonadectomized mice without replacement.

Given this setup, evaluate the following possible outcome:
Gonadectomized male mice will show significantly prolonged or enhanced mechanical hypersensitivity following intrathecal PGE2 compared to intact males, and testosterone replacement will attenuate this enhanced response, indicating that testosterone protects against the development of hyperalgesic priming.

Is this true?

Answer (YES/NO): YES